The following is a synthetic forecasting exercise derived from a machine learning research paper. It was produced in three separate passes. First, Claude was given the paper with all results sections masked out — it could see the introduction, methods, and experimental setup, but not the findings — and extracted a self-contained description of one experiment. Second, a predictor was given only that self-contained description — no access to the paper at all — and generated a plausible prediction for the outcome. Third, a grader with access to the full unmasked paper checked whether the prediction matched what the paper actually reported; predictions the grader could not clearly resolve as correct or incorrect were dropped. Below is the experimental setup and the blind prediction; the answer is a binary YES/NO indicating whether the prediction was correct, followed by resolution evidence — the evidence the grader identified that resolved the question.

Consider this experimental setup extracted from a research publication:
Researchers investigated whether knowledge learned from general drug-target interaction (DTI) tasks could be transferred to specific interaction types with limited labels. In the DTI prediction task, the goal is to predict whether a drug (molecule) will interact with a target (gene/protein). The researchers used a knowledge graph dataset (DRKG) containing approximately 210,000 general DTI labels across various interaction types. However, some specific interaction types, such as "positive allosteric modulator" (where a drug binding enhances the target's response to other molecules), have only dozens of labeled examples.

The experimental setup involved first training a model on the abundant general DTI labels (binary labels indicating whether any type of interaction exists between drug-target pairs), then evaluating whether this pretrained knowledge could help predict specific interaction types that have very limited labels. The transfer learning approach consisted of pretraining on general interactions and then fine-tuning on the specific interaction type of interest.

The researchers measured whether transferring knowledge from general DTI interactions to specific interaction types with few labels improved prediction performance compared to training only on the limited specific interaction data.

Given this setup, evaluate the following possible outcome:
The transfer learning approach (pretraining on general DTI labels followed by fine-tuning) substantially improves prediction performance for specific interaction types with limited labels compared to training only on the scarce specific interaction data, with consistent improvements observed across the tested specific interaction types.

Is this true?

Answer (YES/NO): NO